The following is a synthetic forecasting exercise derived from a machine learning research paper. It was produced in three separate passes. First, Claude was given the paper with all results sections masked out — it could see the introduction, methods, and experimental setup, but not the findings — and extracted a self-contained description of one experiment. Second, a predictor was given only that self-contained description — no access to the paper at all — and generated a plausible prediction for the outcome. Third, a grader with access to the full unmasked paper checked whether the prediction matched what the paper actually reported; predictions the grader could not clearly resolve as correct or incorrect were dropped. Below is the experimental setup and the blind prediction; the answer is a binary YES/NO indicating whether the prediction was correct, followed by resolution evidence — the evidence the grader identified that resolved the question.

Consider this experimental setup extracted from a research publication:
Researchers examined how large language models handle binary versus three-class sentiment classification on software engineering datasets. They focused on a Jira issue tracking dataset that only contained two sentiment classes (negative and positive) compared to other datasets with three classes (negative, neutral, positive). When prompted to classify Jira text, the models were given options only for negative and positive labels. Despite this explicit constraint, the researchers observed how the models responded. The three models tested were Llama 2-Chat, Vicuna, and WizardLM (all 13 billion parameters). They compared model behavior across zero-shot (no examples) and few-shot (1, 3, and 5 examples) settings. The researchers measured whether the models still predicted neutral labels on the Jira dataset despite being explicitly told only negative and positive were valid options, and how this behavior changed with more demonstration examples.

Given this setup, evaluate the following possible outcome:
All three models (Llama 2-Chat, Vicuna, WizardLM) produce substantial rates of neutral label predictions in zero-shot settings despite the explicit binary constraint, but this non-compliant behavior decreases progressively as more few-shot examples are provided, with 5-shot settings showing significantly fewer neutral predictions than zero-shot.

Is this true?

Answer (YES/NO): YES